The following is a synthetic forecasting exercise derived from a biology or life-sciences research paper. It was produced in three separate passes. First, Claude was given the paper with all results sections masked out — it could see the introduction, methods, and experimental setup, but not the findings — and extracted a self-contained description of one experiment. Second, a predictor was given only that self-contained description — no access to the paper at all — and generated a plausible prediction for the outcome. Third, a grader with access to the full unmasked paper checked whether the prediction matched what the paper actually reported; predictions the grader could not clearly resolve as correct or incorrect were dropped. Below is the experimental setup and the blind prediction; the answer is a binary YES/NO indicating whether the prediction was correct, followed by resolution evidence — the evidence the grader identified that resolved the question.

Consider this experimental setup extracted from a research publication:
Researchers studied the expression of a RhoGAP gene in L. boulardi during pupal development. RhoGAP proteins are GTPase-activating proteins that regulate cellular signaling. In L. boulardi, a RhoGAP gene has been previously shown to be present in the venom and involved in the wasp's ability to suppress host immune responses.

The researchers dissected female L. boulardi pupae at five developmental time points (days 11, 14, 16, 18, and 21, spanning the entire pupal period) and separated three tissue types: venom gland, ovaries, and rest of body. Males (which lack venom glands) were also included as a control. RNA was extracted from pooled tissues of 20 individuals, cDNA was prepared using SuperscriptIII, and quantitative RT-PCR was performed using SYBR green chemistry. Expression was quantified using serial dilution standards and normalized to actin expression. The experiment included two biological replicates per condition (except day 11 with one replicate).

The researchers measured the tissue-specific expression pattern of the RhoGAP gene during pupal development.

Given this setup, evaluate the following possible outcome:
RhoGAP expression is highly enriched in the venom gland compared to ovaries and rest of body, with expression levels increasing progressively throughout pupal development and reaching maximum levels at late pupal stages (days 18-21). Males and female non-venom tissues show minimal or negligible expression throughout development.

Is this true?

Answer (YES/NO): NO